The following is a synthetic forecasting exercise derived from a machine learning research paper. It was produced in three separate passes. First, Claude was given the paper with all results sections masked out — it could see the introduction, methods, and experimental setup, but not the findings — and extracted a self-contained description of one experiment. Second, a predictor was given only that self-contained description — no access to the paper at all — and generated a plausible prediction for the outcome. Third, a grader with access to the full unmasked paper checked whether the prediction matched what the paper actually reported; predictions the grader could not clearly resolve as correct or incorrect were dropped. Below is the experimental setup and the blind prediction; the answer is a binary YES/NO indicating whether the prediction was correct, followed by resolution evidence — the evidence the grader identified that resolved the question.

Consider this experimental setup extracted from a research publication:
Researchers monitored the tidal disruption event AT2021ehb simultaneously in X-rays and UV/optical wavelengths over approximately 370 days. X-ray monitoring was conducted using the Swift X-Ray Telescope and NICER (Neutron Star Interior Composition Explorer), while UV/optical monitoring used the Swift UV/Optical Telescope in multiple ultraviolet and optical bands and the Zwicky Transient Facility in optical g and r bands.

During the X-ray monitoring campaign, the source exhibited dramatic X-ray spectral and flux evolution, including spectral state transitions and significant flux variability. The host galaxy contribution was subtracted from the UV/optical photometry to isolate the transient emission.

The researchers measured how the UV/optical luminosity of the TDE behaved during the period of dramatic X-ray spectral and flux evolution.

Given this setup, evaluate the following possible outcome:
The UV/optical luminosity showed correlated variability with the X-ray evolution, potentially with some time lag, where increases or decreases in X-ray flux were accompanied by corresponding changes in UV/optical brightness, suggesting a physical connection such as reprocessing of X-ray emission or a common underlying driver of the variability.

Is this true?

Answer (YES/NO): NO